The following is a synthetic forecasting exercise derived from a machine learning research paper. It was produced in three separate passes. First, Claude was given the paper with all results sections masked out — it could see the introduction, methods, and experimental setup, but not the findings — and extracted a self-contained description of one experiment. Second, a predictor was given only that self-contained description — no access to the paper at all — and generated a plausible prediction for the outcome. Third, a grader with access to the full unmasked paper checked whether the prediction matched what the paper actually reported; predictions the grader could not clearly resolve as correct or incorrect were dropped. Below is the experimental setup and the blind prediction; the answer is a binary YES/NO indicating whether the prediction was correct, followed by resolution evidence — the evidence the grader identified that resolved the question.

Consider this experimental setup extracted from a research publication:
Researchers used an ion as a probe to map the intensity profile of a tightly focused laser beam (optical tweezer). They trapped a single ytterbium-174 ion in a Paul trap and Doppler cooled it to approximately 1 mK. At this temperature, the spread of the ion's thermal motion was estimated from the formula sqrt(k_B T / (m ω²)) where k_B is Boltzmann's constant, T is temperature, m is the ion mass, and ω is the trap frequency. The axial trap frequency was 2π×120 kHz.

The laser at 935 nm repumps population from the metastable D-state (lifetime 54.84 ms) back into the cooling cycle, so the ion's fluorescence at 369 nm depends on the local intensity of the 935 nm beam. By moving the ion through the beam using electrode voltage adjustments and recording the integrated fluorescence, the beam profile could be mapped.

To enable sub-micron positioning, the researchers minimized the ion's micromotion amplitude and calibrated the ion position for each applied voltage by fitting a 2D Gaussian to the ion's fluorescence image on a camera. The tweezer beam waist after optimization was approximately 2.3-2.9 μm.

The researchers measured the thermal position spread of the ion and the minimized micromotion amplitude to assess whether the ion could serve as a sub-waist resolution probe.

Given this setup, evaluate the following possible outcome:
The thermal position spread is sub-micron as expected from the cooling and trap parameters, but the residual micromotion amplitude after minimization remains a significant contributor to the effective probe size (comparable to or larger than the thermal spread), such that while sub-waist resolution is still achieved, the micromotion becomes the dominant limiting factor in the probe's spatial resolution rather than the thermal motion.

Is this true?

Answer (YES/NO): NO